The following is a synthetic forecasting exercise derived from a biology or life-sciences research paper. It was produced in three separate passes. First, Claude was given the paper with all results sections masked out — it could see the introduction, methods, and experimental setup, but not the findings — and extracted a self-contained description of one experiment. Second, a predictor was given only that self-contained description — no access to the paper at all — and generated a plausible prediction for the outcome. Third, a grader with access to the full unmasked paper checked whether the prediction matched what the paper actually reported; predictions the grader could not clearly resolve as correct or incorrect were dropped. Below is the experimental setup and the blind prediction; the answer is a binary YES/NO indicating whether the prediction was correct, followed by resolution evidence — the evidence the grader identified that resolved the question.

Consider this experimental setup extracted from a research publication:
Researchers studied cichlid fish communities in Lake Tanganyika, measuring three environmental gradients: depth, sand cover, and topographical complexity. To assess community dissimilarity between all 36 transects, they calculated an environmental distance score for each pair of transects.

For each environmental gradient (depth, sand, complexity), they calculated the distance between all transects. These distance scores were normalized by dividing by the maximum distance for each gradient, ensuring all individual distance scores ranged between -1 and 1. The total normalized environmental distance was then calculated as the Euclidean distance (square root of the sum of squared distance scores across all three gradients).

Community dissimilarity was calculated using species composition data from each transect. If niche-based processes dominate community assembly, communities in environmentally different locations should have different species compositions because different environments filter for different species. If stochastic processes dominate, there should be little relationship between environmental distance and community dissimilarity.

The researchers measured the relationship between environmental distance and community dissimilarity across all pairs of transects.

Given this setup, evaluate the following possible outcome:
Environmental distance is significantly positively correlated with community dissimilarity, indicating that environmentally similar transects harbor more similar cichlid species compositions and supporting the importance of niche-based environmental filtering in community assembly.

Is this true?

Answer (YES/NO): NO